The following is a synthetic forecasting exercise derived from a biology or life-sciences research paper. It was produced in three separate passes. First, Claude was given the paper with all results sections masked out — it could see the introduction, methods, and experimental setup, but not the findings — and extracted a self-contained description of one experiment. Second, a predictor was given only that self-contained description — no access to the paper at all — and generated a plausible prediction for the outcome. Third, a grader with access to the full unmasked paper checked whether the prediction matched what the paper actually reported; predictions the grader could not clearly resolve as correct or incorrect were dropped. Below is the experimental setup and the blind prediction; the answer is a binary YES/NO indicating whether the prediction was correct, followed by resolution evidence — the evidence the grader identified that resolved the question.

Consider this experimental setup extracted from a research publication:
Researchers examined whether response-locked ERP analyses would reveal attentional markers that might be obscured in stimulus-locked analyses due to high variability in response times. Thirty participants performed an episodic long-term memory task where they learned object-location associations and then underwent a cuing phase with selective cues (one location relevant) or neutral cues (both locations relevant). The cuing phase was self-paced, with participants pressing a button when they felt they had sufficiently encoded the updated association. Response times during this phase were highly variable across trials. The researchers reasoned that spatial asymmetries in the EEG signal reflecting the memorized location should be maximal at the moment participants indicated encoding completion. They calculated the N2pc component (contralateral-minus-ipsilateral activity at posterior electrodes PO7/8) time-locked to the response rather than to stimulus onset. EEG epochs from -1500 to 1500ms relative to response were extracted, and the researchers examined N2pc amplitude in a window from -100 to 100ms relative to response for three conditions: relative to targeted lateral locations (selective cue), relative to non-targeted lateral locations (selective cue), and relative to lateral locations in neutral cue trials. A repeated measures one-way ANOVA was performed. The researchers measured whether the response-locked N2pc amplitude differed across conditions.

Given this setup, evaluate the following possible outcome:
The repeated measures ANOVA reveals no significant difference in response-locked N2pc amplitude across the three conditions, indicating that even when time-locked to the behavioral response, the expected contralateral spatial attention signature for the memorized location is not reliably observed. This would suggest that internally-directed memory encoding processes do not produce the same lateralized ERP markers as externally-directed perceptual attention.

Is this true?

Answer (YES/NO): YES